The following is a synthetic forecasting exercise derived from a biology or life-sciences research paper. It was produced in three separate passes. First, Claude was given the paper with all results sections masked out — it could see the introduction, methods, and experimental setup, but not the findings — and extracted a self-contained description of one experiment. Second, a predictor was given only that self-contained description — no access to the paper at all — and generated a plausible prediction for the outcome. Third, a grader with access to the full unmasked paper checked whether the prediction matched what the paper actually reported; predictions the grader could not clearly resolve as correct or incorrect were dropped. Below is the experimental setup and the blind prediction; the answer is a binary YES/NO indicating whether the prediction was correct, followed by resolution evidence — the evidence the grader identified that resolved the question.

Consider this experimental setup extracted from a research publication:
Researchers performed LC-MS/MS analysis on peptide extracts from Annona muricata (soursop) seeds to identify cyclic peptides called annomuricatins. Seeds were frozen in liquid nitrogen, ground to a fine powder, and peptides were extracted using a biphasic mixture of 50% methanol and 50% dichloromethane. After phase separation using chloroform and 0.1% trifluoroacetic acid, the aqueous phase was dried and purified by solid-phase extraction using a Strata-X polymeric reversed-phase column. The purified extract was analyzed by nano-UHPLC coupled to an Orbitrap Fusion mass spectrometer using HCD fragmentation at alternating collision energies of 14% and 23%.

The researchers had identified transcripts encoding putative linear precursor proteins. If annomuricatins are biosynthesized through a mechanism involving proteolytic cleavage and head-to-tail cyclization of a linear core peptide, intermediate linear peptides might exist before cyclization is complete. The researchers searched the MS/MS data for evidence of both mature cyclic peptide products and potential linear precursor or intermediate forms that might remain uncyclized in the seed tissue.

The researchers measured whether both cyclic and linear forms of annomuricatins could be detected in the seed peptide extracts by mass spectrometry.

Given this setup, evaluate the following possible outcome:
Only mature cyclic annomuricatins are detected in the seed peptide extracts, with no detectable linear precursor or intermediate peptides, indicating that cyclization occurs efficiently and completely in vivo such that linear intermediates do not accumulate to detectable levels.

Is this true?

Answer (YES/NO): YES